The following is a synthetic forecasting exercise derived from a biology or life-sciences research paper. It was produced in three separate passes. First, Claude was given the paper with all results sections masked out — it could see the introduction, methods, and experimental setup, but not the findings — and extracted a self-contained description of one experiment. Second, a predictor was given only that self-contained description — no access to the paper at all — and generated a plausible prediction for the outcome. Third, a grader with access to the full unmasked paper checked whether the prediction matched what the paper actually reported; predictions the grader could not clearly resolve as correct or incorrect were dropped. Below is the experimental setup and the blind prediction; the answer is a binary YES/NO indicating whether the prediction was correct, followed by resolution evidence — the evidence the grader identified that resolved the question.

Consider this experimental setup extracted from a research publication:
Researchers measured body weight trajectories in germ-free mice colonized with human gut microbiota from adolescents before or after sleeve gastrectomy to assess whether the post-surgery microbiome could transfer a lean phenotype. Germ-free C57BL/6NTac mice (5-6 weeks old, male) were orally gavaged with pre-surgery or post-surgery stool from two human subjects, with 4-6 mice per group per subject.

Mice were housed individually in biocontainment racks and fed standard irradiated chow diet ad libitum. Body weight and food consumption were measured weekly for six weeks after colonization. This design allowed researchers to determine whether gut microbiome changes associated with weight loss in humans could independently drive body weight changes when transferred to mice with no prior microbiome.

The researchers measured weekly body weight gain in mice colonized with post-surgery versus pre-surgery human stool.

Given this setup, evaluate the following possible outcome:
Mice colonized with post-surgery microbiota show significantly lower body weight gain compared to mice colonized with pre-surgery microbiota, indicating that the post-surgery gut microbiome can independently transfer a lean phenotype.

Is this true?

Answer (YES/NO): NO